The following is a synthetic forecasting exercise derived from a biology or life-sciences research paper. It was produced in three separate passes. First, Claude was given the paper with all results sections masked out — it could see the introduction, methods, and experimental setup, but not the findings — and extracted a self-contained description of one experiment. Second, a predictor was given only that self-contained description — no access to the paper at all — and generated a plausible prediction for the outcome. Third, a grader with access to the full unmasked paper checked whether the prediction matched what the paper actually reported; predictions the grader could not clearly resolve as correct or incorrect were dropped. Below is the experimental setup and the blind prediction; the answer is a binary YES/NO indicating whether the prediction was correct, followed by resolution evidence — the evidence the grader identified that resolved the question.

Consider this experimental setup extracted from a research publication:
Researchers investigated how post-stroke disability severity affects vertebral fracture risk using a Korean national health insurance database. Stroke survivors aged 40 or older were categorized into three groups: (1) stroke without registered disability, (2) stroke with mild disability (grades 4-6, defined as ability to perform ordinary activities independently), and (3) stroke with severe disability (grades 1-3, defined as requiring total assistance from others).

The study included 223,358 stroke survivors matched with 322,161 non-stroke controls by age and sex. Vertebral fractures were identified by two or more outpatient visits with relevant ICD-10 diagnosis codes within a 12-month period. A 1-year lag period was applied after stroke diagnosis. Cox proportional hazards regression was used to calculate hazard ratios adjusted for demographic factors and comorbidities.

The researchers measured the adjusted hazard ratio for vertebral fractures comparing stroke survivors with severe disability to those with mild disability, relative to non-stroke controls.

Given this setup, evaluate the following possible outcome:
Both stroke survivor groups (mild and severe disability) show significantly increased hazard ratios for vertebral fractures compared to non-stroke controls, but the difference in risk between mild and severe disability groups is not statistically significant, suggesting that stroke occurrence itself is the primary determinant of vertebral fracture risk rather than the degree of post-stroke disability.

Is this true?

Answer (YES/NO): NO